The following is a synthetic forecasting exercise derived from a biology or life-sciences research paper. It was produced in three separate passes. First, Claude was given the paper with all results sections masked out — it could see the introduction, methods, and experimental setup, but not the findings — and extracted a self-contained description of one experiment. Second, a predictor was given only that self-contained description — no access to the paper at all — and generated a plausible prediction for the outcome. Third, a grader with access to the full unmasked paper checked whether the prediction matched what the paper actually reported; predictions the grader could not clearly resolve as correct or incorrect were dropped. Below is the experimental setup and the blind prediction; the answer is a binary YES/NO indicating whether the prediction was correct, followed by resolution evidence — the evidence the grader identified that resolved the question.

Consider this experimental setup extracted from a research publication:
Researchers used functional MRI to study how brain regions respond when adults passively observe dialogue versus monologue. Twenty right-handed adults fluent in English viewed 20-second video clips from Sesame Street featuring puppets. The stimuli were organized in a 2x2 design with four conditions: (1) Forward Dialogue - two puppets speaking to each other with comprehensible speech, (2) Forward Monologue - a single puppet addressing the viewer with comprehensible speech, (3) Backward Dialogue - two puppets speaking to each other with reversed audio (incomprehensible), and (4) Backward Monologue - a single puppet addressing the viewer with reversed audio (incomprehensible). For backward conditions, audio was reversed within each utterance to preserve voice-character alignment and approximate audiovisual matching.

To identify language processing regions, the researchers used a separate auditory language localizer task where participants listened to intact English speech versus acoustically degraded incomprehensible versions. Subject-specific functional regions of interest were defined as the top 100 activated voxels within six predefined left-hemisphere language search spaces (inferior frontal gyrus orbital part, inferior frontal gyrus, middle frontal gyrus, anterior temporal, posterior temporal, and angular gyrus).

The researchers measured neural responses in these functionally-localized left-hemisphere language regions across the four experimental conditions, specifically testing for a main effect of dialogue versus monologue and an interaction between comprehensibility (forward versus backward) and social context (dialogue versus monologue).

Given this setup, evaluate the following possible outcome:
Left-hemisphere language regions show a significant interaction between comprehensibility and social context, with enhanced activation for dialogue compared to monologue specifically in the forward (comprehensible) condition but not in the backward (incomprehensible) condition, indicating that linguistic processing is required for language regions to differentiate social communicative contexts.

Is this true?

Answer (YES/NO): NO